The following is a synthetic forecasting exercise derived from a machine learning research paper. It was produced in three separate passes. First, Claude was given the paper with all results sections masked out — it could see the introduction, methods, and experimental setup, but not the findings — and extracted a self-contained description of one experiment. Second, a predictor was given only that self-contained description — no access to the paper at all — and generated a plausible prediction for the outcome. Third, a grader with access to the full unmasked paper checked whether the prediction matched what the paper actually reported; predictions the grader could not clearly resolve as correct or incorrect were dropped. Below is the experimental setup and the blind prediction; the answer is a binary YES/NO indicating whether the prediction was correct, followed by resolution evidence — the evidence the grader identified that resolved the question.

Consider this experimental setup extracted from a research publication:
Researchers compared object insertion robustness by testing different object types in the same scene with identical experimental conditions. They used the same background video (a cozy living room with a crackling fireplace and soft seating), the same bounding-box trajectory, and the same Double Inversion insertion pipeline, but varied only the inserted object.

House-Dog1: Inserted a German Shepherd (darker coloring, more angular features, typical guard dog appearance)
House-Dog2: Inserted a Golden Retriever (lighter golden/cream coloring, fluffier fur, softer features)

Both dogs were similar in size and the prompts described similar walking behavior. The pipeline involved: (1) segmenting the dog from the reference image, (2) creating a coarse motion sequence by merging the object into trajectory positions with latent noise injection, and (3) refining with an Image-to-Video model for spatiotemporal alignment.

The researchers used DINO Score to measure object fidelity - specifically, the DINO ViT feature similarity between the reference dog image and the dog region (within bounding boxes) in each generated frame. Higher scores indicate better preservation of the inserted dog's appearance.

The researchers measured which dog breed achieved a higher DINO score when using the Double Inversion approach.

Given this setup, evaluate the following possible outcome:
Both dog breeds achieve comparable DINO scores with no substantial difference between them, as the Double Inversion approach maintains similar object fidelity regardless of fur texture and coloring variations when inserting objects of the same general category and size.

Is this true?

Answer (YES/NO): NO